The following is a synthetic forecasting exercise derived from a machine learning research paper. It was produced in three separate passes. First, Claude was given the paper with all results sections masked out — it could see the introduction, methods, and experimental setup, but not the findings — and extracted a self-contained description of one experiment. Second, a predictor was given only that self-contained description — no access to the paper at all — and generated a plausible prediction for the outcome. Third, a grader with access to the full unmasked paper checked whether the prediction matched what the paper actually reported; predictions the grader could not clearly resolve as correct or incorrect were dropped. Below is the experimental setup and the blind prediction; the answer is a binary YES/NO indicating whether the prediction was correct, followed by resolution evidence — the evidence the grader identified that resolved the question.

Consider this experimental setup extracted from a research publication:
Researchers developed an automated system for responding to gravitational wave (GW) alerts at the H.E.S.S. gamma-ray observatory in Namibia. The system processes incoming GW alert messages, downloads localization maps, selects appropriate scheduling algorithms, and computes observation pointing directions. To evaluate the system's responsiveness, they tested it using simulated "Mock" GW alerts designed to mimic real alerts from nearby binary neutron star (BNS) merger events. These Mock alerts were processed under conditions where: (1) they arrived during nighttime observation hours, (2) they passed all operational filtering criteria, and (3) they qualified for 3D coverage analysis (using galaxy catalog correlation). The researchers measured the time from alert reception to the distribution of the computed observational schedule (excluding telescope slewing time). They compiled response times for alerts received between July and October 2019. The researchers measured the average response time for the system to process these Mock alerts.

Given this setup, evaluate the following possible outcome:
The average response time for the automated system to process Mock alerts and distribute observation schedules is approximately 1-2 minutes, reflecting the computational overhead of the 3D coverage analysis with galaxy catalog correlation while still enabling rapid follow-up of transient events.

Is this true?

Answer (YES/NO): NO